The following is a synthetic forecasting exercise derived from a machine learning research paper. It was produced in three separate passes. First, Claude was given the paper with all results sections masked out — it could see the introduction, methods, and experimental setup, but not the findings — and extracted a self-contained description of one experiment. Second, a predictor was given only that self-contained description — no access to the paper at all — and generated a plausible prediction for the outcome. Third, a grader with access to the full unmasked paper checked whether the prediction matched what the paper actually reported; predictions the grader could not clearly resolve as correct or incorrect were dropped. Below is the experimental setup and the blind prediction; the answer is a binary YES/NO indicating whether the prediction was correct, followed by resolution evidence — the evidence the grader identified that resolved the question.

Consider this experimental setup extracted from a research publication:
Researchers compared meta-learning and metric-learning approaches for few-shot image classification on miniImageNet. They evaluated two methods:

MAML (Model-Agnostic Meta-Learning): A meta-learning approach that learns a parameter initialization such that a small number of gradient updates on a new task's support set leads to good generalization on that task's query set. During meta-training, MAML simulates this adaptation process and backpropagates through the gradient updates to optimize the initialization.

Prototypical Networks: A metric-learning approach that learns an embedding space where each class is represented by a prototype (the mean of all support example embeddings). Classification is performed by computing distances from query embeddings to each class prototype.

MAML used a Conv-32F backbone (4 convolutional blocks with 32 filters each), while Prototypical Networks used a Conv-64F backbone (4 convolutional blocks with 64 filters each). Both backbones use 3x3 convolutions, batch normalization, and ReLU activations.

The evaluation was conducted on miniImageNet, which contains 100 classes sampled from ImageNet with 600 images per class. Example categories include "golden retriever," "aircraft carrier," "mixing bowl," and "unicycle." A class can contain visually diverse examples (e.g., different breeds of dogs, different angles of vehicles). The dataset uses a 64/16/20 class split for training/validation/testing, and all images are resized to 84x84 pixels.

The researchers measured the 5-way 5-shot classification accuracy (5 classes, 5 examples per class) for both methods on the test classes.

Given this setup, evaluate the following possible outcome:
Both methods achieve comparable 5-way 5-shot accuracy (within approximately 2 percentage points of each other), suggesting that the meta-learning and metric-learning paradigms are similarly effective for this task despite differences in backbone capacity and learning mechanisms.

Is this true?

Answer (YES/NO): NO